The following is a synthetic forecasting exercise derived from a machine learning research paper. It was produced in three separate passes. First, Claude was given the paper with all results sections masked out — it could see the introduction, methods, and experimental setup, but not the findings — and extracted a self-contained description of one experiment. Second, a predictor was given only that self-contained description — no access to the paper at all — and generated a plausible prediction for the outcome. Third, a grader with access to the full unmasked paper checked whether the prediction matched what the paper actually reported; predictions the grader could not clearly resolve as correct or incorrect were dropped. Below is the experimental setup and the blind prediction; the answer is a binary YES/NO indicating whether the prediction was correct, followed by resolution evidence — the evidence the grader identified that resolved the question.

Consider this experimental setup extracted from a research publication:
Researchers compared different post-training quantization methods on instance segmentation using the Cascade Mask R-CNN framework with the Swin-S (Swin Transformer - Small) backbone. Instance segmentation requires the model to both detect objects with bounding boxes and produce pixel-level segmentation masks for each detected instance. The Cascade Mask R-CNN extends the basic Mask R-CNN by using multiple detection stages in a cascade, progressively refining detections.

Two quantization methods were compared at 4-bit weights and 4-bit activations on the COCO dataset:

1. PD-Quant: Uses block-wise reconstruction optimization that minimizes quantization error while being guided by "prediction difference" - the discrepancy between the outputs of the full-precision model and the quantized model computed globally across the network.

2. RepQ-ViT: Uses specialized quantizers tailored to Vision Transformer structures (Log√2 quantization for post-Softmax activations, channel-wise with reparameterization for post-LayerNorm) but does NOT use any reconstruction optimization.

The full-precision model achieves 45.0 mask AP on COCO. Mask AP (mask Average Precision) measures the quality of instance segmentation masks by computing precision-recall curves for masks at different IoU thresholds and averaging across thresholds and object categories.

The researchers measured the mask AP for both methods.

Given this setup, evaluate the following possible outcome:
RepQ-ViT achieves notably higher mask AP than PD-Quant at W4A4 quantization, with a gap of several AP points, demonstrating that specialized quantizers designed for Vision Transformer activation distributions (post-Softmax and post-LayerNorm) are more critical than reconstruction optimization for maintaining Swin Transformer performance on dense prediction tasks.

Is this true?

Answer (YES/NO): YES